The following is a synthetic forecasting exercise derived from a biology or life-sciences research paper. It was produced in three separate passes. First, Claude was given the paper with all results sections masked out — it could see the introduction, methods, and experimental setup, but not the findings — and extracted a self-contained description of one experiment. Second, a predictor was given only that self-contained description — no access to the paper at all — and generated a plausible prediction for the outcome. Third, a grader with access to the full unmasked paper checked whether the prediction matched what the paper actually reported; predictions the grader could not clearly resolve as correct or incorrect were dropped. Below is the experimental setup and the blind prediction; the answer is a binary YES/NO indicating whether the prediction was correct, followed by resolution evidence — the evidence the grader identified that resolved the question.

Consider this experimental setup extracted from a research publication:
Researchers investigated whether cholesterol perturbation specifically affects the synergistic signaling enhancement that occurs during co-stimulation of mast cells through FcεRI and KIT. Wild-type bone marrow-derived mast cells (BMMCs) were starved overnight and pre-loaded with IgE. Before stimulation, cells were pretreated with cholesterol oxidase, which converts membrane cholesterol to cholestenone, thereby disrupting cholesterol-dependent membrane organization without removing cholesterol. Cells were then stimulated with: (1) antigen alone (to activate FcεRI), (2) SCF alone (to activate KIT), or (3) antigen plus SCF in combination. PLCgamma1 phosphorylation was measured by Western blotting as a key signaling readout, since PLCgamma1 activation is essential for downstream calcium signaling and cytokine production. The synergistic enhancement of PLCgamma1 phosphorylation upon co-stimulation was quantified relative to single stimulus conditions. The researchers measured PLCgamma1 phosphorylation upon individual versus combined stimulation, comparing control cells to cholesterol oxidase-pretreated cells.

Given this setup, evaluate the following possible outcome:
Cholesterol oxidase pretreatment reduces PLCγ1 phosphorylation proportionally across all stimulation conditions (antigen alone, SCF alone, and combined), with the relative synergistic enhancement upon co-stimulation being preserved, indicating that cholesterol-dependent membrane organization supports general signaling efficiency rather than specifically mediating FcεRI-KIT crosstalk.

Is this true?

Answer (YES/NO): NO